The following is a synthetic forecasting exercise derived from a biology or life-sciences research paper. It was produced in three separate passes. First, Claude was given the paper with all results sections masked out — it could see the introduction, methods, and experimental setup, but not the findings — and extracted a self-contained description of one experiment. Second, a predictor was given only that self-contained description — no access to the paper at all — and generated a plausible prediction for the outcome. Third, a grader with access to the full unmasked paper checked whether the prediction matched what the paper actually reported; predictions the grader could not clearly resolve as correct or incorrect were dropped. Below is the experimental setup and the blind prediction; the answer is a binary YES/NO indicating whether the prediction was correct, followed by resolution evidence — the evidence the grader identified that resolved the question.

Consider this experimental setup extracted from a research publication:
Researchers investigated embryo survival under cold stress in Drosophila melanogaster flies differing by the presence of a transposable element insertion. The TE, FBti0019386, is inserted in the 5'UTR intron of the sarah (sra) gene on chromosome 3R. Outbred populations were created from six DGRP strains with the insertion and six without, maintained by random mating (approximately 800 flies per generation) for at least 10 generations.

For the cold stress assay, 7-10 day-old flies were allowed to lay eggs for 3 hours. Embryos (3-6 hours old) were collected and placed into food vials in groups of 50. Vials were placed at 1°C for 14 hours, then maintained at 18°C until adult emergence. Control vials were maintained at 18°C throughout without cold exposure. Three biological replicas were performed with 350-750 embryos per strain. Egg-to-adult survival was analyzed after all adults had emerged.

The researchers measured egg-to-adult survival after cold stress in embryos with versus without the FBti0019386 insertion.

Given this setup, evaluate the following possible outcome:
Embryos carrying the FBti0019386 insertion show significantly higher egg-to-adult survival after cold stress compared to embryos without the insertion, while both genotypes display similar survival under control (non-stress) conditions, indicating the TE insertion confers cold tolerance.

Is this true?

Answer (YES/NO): NO